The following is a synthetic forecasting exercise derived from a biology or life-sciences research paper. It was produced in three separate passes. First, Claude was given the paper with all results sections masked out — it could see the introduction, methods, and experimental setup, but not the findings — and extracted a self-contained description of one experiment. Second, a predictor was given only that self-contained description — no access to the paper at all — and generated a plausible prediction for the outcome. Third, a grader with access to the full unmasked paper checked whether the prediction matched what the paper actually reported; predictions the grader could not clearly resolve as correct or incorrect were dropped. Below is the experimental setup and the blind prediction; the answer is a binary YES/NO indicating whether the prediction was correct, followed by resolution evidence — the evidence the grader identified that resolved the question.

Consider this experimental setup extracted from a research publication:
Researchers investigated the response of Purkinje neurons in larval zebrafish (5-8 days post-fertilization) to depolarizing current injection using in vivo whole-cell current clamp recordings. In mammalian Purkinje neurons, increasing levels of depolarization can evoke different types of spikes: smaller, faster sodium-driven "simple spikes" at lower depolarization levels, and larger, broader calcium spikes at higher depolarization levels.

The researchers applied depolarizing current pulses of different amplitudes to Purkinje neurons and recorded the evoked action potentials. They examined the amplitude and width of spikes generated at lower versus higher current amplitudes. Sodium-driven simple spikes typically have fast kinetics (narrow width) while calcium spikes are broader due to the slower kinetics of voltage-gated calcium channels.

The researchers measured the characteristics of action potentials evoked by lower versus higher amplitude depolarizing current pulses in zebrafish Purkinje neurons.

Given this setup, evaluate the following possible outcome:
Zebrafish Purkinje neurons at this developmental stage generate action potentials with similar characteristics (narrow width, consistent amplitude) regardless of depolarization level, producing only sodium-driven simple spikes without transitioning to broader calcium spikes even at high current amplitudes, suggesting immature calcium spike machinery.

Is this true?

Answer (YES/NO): NO